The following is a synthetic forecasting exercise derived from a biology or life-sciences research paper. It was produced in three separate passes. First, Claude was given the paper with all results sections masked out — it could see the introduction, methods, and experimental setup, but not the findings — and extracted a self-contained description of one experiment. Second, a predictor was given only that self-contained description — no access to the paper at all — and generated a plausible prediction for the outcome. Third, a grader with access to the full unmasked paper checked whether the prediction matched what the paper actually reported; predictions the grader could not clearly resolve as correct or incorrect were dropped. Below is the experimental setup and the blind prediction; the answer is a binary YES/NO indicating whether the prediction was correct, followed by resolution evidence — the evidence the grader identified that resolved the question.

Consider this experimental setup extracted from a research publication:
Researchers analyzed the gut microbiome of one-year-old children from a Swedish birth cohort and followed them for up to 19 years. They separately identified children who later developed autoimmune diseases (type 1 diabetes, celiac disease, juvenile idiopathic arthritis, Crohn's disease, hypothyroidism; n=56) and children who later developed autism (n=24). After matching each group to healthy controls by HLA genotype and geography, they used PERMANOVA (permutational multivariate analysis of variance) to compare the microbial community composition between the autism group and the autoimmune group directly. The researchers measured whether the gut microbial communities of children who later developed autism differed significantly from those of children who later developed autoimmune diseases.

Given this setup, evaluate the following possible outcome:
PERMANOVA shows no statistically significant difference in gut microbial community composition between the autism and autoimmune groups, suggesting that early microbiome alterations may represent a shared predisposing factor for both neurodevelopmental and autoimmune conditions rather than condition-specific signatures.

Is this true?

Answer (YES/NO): YES